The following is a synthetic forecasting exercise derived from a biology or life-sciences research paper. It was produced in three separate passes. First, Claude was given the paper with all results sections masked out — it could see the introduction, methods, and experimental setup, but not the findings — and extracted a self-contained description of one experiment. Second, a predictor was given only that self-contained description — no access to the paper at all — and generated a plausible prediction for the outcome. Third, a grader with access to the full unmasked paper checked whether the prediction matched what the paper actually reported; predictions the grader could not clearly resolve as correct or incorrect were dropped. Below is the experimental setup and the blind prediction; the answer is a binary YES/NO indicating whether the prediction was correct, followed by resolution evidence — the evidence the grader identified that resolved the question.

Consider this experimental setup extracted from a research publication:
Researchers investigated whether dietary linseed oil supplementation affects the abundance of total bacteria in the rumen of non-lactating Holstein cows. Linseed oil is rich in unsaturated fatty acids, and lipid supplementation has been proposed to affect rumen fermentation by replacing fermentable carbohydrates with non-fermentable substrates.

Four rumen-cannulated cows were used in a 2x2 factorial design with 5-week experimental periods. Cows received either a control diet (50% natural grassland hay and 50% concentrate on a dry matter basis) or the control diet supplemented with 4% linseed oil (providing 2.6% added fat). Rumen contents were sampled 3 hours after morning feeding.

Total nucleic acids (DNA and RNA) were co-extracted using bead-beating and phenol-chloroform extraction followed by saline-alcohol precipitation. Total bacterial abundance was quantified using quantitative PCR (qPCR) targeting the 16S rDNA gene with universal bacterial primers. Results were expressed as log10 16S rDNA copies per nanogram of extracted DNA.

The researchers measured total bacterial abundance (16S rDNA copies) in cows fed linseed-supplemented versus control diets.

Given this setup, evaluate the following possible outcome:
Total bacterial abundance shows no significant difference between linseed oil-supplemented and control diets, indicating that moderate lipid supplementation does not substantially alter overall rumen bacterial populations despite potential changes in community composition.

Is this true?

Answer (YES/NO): YES